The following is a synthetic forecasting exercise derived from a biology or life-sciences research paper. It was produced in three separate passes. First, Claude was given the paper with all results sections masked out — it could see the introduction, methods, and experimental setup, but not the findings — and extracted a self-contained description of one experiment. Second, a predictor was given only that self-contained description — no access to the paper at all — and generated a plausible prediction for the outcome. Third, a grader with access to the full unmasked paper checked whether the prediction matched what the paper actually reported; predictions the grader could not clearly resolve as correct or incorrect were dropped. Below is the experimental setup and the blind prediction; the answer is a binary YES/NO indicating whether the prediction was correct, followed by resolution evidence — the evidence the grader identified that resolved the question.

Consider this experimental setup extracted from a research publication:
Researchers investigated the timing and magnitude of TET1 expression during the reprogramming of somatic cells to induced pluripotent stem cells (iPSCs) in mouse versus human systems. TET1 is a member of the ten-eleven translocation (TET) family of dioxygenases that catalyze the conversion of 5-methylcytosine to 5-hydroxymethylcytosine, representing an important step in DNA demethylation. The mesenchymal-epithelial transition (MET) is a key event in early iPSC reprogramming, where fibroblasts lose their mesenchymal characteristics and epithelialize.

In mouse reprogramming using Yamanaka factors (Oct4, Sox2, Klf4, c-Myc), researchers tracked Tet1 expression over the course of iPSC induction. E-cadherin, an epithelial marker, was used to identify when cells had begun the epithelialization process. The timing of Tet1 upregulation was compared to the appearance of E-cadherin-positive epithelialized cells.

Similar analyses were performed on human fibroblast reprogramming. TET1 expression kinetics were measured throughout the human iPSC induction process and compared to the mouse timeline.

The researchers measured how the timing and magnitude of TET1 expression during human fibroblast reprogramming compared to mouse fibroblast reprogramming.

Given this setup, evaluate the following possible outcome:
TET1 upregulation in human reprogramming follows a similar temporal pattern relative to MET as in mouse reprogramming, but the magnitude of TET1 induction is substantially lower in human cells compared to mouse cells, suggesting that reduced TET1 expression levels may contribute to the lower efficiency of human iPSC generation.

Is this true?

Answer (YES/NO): NO